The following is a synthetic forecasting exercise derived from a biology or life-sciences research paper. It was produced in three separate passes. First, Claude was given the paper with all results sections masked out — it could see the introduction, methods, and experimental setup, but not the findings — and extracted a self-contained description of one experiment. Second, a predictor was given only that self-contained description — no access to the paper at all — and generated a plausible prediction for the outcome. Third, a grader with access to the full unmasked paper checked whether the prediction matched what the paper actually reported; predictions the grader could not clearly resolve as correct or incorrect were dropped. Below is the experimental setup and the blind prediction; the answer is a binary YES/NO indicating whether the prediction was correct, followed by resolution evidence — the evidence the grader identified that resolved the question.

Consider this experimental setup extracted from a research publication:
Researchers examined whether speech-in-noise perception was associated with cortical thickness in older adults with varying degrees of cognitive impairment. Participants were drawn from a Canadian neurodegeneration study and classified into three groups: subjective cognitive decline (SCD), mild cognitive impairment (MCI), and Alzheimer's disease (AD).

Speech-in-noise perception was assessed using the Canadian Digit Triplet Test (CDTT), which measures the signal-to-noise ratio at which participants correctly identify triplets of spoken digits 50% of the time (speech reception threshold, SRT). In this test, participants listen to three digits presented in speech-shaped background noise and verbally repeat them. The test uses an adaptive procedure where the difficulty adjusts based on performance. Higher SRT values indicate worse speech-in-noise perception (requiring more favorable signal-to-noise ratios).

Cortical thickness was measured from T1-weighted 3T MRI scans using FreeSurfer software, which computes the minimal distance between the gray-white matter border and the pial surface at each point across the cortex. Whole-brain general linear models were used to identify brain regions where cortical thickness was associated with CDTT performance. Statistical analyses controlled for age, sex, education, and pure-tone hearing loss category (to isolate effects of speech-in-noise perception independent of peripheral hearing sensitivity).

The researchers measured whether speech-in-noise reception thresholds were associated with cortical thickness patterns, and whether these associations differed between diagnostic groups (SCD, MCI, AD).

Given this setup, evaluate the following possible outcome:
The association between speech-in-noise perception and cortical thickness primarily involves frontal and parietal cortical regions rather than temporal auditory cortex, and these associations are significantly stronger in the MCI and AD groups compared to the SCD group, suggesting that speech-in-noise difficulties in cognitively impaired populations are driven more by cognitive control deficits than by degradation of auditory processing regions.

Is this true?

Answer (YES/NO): NO